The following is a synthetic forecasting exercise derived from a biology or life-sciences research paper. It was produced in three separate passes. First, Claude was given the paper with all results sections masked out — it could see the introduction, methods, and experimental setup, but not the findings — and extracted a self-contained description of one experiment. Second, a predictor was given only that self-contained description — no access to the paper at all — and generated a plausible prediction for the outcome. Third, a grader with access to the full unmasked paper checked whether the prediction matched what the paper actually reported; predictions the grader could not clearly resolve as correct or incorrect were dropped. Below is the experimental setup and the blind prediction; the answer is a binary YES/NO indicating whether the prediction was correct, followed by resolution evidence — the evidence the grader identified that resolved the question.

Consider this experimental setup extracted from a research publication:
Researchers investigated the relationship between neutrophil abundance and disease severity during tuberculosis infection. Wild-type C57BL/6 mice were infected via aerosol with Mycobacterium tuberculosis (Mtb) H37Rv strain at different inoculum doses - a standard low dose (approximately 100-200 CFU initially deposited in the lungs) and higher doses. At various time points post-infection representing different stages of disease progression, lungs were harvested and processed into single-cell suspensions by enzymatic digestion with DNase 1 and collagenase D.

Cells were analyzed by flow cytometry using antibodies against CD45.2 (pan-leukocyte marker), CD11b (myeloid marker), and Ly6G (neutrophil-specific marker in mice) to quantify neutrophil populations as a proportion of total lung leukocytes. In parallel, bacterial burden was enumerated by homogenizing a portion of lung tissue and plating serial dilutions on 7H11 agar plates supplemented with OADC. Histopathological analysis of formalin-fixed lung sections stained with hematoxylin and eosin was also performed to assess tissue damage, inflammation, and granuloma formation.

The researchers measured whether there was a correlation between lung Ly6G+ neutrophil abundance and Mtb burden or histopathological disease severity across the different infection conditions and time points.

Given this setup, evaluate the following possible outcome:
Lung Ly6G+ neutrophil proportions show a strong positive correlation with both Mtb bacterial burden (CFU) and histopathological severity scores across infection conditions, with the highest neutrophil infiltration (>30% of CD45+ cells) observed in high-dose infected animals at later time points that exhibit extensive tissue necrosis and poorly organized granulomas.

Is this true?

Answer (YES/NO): NO